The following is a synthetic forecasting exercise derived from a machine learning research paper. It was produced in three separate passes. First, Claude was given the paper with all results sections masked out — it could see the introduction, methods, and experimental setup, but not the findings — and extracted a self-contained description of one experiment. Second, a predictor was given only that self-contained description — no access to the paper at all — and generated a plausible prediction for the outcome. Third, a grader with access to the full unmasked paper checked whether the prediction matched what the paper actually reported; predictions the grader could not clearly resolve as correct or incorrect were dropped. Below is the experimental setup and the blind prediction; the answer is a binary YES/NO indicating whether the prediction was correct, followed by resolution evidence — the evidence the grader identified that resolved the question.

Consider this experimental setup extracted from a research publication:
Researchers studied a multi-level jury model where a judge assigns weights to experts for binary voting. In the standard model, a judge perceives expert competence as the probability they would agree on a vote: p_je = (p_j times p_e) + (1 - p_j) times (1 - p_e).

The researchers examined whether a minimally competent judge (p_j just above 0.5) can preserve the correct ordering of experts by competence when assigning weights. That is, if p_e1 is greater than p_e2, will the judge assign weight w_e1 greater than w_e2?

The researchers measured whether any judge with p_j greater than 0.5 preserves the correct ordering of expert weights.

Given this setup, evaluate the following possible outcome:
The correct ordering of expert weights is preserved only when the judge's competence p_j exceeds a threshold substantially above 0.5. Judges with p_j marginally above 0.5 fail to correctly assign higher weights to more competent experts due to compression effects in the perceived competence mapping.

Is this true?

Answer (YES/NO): NO